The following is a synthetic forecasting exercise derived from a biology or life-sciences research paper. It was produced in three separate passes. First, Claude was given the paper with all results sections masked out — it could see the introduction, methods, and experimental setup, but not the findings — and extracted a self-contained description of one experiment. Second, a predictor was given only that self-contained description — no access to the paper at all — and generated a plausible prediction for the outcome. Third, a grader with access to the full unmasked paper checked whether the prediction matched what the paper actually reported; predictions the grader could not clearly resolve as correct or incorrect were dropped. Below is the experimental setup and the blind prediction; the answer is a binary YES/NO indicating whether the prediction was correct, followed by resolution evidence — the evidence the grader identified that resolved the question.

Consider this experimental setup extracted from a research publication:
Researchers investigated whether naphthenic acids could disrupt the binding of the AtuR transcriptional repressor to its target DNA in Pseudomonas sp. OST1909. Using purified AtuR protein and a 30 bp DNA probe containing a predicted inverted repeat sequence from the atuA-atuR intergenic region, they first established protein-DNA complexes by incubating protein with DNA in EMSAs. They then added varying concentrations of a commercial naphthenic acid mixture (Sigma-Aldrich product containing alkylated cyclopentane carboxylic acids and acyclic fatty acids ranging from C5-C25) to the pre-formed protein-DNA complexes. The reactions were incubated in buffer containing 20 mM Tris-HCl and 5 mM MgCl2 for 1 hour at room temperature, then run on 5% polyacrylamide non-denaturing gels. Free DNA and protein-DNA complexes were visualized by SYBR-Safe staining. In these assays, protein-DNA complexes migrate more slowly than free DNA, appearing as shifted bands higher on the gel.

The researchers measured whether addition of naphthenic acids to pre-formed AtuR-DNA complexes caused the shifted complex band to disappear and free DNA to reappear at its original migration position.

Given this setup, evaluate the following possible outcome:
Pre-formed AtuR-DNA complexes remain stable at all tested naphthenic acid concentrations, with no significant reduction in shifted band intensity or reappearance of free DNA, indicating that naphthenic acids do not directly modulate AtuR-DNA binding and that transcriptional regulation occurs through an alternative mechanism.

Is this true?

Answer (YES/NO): NO